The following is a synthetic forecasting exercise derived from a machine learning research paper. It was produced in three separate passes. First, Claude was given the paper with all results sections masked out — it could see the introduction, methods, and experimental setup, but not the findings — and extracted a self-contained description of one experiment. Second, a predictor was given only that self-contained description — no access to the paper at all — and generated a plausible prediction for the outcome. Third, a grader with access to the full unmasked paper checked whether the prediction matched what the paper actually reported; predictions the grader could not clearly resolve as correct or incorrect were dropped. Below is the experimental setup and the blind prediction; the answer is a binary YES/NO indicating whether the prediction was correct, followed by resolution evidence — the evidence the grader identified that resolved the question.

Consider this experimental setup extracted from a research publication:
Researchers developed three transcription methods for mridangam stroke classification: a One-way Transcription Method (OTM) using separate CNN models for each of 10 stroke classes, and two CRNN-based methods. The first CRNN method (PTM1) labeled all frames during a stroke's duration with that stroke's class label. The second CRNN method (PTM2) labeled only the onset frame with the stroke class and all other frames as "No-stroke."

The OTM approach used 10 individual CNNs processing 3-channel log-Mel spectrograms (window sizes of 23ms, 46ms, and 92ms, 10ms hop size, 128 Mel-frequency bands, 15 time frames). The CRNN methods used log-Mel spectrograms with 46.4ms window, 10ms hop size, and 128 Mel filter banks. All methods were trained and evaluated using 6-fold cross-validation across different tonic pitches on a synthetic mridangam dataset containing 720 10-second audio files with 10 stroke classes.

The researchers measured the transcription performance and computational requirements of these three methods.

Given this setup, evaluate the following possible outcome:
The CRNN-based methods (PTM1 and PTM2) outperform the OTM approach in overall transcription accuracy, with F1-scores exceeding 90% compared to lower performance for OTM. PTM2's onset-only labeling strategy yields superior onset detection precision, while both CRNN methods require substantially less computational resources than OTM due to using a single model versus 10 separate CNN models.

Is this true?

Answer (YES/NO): NO